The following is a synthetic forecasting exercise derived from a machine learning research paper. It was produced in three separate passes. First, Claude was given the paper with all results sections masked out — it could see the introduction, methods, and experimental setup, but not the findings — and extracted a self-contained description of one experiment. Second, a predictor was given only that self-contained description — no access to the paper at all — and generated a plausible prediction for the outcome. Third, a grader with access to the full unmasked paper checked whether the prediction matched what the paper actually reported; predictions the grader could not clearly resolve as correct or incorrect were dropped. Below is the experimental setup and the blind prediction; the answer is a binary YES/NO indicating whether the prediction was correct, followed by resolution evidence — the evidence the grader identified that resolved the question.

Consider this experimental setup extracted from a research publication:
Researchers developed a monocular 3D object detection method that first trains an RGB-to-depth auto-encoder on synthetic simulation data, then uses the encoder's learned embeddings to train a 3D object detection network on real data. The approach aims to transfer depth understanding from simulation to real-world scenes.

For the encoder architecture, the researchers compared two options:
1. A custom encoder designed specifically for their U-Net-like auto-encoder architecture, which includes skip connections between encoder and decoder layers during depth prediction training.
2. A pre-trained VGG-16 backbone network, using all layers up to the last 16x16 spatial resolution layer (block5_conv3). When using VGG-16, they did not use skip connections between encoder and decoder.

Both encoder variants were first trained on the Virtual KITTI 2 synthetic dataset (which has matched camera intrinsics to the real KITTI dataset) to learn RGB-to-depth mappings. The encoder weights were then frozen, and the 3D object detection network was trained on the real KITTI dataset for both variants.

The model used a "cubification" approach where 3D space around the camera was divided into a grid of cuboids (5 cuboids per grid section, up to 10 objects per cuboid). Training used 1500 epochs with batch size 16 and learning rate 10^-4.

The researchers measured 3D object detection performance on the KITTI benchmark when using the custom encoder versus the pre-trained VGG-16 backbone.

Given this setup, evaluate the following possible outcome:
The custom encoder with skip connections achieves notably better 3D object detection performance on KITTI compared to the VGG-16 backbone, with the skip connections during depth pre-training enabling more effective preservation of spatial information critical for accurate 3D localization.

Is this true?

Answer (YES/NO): NO